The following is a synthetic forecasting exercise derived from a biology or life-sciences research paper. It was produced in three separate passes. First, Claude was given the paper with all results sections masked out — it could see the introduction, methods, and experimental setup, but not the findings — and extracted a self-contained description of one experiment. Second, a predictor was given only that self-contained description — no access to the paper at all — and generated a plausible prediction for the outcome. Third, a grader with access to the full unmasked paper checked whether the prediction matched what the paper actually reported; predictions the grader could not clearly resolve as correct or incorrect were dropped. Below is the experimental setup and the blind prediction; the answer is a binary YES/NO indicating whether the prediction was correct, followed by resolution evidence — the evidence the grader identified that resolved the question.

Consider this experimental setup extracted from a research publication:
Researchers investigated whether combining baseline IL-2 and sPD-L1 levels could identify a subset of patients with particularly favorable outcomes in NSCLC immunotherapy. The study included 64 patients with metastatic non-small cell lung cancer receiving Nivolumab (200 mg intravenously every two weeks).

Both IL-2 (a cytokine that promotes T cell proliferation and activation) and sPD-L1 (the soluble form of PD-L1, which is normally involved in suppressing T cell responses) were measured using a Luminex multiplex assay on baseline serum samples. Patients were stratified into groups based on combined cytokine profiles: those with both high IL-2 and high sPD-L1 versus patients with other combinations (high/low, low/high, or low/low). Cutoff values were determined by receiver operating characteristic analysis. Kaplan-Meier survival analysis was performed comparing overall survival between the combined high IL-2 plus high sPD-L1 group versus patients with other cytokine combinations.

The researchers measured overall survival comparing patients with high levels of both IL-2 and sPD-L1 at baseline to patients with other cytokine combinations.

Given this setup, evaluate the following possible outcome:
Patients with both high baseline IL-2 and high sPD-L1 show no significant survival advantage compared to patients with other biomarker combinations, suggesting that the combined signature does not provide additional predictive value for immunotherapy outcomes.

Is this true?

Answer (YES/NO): NO